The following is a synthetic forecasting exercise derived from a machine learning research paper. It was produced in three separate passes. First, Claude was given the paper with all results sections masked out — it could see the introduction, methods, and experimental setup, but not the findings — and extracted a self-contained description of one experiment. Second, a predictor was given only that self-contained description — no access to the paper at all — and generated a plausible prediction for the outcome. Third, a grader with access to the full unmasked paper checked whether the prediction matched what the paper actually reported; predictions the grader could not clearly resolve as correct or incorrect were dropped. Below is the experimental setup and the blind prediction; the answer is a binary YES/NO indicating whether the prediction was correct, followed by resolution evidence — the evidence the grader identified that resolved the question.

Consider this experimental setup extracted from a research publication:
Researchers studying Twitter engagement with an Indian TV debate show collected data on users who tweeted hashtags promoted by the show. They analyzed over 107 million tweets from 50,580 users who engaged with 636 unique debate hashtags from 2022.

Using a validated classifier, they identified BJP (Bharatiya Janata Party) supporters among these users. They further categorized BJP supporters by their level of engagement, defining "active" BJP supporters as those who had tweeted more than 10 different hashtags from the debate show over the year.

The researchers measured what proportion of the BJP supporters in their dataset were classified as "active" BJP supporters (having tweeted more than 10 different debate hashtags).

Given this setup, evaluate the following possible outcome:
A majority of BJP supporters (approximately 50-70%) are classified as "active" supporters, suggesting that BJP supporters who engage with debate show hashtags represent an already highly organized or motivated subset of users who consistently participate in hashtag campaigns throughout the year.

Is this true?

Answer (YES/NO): NO